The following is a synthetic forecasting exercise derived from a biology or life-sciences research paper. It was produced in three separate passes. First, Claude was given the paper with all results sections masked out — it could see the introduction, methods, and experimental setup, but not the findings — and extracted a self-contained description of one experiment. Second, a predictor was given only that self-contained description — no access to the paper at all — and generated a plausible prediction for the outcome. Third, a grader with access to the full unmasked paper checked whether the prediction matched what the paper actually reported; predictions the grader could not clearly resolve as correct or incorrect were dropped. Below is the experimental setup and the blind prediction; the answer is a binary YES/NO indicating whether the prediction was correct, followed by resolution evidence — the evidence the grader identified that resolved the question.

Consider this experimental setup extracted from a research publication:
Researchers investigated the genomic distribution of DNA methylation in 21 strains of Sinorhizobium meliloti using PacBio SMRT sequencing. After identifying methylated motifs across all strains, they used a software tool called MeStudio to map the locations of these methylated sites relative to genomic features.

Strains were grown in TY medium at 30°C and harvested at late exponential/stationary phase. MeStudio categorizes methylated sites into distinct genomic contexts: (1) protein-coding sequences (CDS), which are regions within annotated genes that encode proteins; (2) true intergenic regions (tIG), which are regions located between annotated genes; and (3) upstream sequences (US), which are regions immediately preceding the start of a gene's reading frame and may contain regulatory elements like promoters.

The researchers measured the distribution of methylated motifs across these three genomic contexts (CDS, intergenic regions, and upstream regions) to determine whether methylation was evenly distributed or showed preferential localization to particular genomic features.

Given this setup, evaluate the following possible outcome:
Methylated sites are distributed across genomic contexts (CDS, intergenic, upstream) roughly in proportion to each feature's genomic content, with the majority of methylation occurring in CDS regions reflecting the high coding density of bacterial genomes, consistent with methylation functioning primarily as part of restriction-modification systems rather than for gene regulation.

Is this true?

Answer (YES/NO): NO